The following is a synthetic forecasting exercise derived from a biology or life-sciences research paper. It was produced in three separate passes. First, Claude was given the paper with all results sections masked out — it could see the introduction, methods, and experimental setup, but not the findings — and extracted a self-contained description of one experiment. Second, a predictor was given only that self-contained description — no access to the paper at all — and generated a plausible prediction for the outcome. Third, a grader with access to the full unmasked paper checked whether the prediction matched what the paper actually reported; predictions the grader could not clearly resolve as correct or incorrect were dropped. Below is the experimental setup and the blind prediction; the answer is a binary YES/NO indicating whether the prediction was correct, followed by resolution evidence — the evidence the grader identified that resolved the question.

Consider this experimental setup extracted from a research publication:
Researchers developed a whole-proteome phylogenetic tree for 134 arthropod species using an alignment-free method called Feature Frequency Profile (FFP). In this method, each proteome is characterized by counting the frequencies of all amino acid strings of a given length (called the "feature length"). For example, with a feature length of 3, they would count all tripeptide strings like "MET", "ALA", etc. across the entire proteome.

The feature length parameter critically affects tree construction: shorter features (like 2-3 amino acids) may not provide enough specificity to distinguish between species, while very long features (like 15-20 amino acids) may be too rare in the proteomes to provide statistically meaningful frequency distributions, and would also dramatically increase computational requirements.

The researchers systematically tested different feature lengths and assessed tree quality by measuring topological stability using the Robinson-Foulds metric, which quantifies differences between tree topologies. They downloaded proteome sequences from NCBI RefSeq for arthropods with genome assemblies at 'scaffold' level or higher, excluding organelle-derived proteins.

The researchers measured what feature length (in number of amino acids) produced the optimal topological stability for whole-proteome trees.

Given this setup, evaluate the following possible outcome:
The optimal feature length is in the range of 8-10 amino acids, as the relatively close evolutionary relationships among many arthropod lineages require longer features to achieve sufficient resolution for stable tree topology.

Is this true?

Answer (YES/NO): YES